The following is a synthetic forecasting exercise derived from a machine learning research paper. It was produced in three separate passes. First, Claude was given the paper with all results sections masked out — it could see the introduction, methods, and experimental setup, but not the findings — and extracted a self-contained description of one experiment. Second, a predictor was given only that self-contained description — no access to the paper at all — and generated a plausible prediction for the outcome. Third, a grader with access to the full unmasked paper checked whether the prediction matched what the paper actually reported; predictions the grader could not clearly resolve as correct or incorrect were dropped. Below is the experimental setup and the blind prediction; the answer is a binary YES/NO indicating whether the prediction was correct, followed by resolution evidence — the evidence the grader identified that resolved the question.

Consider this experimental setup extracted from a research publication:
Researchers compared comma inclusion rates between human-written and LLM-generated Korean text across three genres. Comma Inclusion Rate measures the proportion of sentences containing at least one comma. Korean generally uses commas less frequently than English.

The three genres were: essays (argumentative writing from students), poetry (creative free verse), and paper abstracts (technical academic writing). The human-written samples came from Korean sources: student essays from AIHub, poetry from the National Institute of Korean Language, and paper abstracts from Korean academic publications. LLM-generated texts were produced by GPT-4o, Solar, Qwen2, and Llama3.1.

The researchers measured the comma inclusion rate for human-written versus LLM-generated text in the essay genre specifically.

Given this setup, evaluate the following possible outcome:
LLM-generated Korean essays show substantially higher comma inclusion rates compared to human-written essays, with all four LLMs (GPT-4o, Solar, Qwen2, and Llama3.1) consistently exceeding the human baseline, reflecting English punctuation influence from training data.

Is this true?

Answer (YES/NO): NO